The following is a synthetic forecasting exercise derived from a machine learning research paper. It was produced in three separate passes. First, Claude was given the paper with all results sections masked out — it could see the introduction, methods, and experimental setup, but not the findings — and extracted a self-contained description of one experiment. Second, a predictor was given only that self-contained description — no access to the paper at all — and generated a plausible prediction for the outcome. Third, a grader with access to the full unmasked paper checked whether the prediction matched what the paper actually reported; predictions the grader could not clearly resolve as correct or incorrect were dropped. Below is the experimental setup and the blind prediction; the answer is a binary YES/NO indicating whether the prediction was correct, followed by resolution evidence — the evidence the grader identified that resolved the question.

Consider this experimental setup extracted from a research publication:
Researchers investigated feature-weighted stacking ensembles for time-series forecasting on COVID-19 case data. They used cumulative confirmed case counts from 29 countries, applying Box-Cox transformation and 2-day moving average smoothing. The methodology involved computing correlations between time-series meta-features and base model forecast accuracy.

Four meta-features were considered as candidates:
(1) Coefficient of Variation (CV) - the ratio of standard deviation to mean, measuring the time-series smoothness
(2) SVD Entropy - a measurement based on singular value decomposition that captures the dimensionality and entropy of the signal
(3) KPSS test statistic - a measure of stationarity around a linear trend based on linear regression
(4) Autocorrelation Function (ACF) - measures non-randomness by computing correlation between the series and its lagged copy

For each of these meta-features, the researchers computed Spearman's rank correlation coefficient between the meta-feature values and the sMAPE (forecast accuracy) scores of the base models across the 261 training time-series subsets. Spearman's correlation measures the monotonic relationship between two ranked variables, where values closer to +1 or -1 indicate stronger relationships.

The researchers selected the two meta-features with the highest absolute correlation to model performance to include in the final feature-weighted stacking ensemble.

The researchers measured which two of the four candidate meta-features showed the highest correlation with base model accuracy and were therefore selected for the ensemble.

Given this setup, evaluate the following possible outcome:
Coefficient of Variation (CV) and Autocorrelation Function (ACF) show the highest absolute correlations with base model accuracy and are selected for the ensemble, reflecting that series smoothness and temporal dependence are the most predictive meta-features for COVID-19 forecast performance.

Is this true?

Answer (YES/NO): NO